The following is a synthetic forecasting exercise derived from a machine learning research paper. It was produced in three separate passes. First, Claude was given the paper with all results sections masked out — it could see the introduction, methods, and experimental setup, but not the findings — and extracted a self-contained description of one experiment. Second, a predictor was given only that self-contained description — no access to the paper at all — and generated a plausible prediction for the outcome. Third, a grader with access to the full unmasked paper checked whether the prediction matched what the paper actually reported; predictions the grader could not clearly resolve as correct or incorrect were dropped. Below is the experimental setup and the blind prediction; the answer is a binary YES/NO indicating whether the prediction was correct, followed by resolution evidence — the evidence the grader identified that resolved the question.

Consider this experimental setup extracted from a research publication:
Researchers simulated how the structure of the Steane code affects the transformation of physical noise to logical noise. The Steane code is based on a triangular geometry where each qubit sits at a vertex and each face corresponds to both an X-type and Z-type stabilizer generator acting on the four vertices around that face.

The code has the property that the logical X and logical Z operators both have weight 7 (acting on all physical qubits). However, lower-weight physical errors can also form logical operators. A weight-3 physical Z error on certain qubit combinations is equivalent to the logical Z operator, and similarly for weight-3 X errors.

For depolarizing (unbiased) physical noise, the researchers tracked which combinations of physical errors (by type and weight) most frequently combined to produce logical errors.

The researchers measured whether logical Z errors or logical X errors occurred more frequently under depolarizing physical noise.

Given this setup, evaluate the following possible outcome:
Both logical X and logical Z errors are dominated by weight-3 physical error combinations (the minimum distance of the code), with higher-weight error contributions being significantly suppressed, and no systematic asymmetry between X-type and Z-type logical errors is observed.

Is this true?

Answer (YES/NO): NO